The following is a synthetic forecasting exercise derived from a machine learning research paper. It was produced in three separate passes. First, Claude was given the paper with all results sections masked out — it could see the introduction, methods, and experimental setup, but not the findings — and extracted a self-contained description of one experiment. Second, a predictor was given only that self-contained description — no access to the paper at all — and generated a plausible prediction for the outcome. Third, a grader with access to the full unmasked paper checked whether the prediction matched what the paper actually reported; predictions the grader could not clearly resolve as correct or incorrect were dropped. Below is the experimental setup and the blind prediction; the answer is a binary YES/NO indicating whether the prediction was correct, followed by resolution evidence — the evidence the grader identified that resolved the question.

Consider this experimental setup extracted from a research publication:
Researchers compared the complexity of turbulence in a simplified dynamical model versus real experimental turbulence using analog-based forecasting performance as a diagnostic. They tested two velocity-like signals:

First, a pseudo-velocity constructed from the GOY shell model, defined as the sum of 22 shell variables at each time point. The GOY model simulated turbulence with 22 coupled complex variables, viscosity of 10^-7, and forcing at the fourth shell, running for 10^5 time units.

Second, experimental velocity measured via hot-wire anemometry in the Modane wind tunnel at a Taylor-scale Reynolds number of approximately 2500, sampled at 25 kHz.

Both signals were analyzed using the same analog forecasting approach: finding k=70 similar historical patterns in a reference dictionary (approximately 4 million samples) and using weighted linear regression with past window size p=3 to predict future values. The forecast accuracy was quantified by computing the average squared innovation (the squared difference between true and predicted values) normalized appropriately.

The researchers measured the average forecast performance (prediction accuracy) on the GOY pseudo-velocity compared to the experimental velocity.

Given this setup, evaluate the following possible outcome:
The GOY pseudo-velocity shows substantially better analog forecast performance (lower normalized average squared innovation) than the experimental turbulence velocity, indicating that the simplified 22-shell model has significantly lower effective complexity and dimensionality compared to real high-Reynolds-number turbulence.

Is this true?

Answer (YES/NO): YES